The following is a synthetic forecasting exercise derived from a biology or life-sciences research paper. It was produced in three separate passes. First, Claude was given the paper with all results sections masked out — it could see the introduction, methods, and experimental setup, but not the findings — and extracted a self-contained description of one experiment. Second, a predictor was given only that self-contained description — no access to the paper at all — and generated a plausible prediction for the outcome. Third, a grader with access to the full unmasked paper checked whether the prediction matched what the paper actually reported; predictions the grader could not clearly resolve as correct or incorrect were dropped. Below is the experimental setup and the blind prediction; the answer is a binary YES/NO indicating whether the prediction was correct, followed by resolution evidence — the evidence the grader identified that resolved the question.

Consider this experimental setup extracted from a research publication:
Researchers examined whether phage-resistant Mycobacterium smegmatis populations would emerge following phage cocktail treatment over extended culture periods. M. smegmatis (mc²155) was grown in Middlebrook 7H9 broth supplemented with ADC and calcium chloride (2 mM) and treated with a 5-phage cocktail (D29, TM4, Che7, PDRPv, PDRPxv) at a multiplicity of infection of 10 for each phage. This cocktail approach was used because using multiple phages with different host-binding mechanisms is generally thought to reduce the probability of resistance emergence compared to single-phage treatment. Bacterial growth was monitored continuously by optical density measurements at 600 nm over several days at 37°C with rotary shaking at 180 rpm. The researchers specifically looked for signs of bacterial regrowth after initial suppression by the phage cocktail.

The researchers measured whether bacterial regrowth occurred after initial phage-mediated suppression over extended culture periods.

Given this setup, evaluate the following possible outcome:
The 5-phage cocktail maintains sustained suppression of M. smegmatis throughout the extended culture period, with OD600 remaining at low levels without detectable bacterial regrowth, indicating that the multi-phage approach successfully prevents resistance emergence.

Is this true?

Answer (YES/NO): NO